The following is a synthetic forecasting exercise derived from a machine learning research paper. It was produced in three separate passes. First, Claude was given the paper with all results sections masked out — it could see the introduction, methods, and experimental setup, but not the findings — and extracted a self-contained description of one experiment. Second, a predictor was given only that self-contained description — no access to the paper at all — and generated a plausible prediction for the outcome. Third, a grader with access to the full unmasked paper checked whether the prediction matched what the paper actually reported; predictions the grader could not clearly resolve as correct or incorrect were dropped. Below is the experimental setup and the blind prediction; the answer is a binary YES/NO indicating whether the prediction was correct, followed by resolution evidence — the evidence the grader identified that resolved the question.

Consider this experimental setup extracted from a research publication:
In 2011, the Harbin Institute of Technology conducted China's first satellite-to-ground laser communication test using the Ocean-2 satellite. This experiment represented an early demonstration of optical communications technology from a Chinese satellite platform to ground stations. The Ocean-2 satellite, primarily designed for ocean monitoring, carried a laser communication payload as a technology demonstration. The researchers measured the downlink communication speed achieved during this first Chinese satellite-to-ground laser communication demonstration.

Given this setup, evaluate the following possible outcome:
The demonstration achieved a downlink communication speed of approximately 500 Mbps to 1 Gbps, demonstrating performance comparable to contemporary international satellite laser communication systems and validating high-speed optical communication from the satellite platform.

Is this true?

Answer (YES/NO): YES